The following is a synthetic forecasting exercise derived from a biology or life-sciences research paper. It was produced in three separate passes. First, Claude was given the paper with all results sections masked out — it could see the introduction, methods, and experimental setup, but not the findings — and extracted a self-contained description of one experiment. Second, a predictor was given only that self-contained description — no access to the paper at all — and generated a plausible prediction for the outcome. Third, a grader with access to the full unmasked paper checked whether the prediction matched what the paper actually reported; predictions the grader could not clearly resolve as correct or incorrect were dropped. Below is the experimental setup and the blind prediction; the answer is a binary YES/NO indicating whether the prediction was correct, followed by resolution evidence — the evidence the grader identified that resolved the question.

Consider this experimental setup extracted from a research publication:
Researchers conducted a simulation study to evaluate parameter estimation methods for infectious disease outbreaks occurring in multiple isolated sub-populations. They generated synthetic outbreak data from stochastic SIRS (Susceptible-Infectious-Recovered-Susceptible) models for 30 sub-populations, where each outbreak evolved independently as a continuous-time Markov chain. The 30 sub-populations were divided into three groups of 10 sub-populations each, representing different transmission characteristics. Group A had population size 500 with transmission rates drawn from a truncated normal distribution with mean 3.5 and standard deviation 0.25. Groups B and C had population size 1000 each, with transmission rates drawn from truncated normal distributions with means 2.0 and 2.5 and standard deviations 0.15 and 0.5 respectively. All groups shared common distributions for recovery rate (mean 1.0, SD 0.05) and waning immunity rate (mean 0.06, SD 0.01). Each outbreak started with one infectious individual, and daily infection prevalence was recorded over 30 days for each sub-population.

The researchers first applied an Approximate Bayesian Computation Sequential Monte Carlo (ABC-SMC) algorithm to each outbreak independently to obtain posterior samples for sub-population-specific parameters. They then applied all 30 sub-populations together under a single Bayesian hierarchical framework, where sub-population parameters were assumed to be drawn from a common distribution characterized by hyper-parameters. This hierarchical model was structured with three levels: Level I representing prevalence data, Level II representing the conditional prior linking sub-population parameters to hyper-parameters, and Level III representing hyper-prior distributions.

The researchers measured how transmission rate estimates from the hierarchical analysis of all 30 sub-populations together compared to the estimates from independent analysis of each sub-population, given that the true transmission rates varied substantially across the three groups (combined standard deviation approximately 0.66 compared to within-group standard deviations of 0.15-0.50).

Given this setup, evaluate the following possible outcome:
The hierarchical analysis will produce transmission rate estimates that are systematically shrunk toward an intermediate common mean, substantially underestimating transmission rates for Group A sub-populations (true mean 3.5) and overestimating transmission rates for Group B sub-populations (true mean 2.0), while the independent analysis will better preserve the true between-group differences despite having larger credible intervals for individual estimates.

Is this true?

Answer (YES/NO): NO